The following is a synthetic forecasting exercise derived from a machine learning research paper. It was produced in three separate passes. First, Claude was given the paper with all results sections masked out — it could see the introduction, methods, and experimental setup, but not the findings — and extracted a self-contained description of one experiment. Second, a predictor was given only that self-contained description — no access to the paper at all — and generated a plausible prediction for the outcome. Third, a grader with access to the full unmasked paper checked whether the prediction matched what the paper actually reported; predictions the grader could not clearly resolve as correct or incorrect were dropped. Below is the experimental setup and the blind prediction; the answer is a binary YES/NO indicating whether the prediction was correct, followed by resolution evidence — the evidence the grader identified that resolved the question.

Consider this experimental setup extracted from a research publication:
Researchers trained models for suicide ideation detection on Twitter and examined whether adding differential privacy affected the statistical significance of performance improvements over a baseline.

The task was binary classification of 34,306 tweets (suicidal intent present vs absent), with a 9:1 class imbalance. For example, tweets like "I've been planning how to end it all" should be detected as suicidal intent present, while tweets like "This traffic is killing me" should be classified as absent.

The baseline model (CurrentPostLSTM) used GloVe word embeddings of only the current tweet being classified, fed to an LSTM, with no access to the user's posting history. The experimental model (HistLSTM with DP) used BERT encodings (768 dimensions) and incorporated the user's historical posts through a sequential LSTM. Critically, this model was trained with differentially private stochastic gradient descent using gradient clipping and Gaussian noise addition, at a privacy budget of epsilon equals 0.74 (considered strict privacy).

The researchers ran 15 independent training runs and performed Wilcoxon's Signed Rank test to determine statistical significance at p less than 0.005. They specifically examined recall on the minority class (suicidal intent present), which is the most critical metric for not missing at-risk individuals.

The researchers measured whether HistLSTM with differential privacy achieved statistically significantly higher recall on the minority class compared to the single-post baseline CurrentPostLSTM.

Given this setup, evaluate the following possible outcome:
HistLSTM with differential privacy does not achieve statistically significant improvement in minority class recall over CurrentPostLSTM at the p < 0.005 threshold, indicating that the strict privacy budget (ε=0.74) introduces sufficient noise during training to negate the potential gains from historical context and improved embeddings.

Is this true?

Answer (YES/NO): NO